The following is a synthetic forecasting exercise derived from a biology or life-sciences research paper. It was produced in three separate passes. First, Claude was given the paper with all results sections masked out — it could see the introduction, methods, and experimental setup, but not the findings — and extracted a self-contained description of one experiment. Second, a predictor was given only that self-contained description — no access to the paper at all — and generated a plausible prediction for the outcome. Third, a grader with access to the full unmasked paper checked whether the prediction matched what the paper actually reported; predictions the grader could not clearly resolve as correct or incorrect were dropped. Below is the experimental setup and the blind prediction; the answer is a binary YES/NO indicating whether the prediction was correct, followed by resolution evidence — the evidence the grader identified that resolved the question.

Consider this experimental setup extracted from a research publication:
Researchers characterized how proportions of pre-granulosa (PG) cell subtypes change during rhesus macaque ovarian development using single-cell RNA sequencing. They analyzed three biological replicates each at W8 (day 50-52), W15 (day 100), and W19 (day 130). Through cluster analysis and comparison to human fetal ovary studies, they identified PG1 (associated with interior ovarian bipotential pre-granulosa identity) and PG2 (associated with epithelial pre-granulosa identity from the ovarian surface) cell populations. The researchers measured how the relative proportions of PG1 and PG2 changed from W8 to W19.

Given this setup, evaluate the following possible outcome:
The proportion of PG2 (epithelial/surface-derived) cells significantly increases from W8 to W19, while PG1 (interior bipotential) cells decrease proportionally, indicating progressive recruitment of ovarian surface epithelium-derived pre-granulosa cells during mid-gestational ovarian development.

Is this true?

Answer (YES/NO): YES